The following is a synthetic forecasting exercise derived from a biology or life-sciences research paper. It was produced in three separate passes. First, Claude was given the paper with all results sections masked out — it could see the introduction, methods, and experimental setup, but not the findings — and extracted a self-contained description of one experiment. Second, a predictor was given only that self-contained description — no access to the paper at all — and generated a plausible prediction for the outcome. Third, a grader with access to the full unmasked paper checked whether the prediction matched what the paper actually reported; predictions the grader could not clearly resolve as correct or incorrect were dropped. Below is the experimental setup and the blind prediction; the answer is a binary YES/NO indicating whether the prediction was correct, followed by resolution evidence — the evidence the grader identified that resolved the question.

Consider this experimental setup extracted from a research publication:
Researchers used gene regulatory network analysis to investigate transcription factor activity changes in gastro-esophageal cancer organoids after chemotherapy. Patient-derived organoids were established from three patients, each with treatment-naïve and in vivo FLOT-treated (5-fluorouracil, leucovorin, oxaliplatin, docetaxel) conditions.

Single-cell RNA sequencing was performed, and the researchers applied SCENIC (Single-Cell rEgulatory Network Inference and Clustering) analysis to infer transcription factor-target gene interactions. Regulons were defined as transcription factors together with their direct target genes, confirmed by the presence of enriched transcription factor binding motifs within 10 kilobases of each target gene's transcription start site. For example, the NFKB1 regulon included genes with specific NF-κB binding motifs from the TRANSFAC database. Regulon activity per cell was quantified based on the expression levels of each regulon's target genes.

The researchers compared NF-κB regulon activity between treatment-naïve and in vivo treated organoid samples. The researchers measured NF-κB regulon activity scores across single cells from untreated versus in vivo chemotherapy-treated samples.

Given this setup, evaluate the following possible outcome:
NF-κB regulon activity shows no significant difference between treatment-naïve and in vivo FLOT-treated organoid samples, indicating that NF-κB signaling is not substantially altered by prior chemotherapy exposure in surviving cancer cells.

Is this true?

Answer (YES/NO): NO